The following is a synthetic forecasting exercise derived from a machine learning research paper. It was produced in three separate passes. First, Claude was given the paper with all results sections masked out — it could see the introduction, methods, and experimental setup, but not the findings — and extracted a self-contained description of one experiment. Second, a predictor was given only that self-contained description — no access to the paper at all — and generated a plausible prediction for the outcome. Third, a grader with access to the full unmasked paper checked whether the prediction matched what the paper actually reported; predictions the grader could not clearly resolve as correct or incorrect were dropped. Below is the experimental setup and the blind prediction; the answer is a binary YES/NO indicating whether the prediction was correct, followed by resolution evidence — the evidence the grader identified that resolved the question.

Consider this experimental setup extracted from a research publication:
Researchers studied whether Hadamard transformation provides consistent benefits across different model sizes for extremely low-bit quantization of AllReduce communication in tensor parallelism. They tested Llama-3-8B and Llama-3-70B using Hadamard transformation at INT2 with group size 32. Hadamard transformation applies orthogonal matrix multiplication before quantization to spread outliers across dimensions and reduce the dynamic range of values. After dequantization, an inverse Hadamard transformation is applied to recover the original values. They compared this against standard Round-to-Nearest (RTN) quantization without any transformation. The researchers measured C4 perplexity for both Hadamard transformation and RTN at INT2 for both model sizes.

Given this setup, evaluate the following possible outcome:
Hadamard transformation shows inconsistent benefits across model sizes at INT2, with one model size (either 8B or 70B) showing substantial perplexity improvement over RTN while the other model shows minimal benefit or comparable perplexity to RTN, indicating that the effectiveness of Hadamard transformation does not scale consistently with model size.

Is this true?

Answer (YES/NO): NO